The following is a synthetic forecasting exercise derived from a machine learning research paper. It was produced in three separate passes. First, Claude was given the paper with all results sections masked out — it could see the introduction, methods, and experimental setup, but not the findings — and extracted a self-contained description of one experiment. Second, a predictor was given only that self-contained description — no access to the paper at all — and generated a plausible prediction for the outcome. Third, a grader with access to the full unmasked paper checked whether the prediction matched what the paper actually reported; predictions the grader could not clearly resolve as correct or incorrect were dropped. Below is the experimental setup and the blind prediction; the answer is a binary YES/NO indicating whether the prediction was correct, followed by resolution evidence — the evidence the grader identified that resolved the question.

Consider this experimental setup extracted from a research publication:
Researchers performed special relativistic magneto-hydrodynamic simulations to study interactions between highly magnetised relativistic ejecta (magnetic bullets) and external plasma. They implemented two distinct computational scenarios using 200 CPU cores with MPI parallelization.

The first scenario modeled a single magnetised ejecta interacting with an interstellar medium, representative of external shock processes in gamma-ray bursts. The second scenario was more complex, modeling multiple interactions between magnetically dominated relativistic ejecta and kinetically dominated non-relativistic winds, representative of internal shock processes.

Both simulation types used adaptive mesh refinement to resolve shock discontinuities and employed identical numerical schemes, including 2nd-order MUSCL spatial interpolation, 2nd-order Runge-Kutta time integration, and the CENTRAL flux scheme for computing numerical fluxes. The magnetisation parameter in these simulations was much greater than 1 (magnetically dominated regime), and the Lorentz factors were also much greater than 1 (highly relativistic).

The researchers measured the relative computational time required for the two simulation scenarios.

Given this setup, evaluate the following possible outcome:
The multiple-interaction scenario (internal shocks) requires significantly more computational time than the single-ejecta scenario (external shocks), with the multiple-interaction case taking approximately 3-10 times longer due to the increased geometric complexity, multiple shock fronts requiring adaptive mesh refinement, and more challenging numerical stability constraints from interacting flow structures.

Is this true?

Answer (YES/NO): YES